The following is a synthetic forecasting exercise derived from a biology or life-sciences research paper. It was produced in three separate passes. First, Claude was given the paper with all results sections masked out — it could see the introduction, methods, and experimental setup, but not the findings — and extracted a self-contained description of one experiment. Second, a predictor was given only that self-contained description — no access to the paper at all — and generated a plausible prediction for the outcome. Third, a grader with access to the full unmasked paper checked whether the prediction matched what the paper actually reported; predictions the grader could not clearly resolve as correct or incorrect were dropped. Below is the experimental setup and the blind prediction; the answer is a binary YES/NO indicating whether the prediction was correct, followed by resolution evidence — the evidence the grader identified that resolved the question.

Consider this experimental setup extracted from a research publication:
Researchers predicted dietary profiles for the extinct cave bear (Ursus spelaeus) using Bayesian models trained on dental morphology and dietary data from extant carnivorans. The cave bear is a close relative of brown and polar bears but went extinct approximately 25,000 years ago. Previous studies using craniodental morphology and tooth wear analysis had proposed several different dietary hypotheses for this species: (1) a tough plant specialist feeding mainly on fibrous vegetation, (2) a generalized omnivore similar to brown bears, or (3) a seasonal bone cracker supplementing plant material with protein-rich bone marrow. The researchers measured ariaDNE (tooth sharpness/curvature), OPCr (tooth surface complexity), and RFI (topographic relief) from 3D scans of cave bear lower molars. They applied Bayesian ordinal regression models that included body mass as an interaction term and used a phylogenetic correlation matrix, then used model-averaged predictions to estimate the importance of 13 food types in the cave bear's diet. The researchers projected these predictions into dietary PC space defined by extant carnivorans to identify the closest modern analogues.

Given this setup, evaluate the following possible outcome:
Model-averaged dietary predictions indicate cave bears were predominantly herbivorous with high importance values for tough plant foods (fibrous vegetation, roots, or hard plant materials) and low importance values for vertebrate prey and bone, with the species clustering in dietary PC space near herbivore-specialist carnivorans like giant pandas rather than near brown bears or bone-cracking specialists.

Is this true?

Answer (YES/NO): NO